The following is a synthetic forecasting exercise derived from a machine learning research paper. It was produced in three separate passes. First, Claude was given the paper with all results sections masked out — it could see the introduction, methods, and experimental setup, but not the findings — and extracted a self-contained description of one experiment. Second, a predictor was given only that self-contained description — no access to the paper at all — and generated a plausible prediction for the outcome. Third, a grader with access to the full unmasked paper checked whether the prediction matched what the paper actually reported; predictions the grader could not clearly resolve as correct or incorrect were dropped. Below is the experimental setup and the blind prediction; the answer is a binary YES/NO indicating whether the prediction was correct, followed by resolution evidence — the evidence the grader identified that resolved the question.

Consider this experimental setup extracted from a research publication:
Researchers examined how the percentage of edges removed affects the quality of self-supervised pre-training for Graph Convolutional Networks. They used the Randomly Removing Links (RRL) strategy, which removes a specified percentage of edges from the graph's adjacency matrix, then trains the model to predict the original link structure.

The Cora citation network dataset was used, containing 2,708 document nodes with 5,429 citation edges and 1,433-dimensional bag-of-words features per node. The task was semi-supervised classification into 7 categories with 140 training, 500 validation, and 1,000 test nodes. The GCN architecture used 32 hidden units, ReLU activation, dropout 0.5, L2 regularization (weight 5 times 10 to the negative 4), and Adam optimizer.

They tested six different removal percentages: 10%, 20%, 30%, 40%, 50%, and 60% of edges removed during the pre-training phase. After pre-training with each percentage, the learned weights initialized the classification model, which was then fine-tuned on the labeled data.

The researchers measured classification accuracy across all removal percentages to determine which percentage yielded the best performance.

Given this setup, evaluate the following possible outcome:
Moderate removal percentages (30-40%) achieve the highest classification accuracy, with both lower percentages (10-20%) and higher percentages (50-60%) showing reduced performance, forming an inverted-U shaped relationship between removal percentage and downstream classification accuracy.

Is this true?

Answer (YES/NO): NO